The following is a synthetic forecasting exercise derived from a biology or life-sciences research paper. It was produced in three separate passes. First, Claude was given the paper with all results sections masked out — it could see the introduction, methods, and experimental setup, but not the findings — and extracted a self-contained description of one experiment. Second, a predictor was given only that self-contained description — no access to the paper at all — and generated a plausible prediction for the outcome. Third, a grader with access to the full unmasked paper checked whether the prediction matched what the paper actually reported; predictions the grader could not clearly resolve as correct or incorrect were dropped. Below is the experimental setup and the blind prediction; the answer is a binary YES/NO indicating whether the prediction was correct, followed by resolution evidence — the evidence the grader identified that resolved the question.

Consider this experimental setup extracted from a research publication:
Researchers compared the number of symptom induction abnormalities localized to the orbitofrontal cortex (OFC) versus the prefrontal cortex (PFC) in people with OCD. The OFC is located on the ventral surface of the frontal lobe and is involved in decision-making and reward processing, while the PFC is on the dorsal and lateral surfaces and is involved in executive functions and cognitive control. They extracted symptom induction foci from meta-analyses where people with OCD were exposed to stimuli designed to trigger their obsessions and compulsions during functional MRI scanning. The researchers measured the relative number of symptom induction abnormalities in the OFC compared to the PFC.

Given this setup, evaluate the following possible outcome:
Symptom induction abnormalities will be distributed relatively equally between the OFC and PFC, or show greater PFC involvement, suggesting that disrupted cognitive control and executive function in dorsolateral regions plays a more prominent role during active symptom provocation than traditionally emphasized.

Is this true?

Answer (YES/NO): NO